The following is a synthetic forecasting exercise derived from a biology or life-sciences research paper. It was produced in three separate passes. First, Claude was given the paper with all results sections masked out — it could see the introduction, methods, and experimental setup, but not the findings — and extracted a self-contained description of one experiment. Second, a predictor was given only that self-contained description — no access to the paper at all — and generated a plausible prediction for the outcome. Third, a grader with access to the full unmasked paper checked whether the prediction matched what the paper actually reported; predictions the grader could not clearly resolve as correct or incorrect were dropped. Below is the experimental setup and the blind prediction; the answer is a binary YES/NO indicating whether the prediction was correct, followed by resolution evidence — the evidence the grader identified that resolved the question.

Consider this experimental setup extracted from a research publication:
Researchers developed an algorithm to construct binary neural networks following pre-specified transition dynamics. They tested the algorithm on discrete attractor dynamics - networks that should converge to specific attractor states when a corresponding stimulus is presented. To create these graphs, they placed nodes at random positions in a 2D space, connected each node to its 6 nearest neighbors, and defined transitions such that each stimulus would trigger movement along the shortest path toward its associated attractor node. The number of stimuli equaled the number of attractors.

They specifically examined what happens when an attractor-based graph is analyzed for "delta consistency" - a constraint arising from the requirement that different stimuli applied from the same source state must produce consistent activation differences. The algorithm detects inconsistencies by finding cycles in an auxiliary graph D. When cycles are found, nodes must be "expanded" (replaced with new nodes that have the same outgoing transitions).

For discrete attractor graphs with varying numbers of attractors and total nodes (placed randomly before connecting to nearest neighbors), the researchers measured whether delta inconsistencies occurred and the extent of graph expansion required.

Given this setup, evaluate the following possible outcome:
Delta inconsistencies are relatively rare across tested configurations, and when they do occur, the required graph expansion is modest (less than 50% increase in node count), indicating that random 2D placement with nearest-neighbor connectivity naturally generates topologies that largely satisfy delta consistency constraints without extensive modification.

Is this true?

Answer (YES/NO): YES